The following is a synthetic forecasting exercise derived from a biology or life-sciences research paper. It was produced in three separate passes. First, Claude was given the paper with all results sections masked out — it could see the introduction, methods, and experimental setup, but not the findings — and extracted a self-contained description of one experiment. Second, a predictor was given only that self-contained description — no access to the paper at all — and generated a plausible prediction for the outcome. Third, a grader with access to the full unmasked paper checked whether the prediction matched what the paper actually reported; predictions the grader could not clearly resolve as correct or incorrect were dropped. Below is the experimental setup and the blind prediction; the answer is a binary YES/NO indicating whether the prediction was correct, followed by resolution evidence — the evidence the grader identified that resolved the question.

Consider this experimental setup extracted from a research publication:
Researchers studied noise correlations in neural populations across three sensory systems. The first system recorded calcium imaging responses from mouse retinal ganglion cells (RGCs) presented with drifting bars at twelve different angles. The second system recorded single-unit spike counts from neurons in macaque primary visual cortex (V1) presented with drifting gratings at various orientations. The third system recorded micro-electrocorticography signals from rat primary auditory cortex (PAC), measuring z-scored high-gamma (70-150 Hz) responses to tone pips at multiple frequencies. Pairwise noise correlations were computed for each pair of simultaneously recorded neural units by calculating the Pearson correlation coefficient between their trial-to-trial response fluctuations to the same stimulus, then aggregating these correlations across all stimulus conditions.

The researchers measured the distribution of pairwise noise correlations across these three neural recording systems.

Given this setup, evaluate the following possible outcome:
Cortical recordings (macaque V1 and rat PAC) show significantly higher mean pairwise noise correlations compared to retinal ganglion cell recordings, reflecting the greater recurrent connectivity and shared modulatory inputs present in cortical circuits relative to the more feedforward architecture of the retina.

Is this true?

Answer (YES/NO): YES